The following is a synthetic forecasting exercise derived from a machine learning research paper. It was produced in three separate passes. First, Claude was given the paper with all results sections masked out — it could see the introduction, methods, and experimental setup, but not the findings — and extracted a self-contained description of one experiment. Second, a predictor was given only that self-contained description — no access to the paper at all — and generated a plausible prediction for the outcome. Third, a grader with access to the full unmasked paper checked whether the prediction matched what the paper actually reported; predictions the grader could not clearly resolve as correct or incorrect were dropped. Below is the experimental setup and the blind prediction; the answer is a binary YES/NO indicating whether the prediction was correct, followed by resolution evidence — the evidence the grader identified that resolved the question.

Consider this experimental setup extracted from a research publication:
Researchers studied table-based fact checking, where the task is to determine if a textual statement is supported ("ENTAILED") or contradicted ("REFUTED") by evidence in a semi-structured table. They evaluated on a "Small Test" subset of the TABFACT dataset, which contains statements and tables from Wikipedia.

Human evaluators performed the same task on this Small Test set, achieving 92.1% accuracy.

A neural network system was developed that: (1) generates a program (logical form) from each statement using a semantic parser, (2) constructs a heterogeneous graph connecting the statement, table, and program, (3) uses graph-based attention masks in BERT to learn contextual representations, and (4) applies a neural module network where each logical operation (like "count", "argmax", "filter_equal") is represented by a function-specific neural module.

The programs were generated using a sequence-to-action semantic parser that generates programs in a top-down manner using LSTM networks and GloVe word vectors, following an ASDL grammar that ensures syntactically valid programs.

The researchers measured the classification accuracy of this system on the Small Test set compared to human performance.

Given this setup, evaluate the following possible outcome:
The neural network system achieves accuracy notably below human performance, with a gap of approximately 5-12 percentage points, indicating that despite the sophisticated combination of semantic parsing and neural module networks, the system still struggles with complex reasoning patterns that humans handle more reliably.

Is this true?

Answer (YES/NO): NO